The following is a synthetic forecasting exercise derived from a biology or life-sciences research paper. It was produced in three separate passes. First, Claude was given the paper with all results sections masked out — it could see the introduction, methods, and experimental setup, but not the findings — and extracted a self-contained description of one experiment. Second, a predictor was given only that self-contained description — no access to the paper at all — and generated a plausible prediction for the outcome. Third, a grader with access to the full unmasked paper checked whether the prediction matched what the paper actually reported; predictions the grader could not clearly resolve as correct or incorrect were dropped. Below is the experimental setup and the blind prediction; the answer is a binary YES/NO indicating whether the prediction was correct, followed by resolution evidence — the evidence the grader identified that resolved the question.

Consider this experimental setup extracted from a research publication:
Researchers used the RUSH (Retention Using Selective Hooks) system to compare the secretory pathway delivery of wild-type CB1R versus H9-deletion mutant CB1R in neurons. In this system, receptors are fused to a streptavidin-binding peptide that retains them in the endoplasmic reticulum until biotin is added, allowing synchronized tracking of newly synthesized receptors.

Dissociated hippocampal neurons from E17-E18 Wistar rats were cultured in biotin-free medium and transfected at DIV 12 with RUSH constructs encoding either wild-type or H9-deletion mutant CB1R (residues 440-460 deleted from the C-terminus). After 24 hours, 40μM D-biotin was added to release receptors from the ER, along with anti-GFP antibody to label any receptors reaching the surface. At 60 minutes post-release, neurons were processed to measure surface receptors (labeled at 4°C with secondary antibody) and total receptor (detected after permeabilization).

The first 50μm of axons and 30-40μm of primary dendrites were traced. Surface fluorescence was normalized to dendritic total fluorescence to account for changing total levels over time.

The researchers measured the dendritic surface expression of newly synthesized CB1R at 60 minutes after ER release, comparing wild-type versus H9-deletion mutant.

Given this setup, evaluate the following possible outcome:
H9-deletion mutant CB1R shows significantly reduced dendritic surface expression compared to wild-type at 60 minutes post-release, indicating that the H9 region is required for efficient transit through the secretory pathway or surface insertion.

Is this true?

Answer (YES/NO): YES